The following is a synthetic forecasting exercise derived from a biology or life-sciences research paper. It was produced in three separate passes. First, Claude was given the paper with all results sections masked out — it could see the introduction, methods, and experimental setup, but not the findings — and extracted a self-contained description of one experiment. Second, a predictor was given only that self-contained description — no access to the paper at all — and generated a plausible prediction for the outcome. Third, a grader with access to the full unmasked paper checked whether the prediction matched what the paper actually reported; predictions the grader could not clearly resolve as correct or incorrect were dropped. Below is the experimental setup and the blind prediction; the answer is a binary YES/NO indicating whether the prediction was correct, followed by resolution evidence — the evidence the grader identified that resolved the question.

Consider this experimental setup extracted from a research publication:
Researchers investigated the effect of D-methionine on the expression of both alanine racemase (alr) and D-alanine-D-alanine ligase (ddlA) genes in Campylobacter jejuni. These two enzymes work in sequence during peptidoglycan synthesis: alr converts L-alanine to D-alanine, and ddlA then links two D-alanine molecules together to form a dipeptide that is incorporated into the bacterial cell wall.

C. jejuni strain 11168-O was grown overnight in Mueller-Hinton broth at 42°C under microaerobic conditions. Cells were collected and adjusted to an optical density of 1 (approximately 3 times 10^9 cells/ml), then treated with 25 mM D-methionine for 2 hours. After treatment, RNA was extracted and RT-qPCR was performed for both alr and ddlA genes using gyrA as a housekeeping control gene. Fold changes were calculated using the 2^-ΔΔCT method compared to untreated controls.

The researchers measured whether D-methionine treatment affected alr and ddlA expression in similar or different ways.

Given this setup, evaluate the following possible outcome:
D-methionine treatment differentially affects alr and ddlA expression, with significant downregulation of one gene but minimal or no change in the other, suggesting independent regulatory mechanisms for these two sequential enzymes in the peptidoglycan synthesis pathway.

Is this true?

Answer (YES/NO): NO